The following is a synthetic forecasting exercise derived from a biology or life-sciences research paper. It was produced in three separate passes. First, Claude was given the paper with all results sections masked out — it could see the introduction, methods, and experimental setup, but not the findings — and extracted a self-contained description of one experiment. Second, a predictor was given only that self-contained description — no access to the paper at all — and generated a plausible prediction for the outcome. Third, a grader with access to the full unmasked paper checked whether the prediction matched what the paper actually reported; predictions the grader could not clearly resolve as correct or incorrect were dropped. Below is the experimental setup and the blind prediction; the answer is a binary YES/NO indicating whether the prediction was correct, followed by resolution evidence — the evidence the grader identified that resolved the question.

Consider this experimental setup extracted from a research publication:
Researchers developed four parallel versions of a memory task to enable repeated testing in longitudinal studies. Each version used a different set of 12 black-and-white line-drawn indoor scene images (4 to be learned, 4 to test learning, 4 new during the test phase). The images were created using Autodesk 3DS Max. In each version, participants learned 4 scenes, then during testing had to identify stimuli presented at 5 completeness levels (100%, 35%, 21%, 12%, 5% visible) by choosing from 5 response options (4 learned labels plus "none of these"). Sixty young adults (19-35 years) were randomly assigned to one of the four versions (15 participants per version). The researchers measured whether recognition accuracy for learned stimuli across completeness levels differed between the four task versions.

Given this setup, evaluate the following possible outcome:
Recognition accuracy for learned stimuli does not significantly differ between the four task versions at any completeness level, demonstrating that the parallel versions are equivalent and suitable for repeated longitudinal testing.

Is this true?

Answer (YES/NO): NO